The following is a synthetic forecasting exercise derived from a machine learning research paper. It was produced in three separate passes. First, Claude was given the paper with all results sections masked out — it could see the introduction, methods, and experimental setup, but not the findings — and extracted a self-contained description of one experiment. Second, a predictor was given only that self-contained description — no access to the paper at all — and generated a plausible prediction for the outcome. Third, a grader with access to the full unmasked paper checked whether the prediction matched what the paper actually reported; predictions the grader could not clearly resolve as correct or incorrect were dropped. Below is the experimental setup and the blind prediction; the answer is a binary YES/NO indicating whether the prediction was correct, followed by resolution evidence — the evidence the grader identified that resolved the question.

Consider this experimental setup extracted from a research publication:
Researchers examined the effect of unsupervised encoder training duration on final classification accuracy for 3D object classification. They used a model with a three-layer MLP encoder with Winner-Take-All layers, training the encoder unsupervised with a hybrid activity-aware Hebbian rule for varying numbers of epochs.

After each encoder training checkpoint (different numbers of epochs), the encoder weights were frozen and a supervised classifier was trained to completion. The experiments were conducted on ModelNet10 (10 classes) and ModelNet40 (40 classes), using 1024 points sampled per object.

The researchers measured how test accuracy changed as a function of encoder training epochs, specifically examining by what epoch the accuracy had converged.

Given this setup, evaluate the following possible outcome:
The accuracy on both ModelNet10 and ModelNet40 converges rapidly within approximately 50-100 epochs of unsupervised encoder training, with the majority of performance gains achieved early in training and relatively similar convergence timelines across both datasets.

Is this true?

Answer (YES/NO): YES